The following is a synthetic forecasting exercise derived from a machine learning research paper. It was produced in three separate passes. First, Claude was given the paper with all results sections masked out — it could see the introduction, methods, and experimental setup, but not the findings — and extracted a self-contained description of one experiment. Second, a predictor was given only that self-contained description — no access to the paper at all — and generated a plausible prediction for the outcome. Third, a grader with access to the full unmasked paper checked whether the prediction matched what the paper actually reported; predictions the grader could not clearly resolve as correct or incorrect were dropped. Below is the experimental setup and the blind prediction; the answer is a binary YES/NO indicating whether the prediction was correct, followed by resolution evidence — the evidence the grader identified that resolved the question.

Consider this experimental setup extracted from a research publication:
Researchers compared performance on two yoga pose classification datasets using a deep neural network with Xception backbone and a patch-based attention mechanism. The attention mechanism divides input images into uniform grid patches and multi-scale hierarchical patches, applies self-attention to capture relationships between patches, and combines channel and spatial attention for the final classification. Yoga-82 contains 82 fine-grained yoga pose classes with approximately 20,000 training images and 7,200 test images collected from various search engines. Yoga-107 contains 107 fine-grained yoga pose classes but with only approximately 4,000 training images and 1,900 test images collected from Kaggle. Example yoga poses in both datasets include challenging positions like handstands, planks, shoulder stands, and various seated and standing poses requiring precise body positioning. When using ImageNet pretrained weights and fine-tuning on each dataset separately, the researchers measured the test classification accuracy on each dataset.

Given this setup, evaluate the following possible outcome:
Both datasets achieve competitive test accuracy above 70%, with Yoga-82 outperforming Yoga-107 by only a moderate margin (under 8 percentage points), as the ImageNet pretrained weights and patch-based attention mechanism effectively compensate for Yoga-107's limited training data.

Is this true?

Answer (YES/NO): NO